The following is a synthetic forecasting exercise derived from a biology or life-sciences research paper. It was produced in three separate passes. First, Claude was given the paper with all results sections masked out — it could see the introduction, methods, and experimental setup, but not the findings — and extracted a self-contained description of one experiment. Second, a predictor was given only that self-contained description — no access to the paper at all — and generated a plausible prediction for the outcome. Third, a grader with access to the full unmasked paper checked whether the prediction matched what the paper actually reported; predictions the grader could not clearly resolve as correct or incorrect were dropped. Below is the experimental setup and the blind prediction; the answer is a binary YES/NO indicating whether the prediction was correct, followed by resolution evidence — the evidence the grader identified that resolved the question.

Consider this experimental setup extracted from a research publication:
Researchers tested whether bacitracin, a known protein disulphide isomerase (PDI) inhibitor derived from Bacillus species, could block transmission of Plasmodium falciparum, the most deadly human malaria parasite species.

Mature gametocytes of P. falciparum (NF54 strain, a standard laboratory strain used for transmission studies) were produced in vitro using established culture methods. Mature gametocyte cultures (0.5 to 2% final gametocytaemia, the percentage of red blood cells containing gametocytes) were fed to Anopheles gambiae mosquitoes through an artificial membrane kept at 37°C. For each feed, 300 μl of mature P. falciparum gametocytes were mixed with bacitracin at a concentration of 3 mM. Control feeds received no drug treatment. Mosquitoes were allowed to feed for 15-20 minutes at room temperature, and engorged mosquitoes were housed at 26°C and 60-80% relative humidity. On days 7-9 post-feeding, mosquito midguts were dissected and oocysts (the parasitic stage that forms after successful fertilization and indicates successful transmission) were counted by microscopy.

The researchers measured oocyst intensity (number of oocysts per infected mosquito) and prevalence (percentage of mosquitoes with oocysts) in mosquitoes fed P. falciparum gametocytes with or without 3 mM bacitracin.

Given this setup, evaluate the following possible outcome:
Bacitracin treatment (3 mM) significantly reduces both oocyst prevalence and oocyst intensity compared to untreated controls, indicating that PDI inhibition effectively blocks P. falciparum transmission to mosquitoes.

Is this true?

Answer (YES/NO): YES